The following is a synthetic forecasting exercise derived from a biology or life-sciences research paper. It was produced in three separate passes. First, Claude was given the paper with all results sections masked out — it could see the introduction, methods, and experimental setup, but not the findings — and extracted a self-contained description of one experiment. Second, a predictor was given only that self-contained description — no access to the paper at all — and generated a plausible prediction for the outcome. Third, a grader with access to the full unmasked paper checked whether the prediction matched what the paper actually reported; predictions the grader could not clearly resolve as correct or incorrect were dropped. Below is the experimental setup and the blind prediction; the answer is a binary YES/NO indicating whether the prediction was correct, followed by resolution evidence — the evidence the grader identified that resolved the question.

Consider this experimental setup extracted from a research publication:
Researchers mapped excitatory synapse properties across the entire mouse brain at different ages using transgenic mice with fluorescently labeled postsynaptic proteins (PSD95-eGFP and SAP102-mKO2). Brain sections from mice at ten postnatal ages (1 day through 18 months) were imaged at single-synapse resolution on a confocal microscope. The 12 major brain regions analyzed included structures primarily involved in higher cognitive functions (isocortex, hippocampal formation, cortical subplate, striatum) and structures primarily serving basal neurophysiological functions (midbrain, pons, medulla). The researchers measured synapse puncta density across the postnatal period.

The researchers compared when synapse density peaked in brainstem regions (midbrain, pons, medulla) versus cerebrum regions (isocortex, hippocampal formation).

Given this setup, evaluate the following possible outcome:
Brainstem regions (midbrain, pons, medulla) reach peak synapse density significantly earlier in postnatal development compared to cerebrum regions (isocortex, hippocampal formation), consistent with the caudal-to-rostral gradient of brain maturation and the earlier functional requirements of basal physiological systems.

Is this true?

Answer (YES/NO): YES